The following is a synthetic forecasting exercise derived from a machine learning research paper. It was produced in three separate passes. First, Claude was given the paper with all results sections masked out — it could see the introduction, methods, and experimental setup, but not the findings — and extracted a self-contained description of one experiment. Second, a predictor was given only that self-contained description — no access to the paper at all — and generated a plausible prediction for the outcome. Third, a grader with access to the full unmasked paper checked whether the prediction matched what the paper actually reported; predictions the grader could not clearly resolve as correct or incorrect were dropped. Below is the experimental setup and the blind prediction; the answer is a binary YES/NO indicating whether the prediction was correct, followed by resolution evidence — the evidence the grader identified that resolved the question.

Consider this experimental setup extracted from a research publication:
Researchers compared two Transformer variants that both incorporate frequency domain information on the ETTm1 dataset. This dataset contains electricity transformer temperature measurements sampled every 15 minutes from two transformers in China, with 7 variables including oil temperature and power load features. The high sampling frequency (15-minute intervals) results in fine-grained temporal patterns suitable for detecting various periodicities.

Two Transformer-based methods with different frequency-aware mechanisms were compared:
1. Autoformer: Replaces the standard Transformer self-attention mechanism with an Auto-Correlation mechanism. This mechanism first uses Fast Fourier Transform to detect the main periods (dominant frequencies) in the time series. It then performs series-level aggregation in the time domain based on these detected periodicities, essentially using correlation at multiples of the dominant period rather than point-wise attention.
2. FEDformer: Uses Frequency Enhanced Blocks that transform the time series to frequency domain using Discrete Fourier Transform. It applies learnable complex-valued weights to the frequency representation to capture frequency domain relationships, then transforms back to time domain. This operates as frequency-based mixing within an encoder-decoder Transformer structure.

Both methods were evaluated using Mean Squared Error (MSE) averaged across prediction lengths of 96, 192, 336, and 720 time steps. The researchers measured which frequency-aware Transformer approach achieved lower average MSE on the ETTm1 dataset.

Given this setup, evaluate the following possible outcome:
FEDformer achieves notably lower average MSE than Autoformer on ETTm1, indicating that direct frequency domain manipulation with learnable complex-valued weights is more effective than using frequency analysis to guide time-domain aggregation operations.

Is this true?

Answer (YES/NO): YES